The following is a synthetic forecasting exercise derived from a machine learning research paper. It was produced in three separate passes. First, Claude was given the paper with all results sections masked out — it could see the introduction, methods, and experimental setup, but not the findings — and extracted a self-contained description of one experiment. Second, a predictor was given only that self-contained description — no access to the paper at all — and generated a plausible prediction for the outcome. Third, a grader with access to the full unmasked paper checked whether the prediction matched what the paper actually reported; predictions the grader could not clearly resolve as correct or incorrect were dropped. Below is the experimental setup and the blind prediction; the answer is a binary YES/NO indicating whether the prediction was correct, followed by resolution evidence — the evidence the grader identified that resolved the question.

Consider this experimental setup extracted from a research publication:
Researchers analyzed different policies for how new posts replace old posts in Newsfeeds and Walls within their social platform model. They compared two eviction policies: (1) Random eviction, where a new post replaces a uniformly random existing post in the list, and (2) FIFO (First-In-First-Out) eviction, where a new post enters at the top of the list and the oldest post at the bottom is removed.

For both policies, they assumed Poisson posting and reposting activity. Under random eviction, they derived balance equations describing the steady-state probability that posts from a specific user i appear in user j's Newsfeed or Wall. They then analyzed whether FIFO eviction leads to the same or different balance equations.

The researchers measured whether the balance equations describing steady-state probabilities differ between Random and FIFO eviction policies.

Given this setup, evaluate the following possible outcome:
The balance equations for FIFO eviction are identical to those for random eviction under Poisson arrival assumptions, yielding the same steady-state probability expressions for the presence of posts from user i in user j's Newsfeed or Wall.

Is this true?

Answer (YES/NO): YES